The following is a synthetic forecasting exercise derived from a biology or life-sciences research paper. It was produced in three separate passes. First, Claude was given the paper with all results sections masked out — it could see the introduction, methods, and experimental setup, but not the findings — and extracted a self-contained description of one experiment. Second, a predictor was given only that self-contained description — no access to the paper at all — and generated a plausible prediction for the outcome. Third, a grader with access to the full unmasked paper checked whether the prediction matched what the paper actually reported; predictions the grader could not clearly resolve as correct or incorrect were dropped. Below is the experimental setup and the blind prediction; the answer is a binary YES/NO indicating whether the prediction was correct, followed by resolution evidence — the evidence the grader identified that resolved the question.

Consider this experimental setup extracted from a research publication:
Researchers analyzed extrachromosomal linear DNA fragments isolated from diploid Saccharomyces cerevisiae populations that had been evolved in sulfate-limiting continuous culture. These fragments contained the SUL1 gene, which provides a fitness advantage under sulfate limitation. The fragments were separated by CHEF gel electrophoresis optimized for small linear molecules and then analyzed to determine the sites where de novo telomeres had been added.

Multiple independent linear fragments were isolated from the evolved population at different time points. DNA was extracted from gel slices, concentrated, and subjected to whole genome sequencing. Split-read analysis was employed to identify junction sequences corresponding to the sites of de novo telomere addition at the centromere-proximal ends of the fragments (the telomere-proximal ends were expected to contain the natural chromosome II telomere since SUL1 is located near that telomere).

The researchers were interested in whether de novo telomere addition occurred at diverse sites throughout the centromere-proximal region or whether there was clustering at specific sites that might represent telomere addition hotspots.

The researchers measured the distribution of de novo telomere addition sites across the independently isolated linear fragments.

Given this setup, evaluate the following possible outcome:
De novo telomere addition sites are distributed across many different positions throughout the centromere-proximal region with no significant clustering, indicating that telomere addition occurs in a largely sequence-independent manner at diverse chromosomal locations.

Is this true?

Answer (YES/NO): NO